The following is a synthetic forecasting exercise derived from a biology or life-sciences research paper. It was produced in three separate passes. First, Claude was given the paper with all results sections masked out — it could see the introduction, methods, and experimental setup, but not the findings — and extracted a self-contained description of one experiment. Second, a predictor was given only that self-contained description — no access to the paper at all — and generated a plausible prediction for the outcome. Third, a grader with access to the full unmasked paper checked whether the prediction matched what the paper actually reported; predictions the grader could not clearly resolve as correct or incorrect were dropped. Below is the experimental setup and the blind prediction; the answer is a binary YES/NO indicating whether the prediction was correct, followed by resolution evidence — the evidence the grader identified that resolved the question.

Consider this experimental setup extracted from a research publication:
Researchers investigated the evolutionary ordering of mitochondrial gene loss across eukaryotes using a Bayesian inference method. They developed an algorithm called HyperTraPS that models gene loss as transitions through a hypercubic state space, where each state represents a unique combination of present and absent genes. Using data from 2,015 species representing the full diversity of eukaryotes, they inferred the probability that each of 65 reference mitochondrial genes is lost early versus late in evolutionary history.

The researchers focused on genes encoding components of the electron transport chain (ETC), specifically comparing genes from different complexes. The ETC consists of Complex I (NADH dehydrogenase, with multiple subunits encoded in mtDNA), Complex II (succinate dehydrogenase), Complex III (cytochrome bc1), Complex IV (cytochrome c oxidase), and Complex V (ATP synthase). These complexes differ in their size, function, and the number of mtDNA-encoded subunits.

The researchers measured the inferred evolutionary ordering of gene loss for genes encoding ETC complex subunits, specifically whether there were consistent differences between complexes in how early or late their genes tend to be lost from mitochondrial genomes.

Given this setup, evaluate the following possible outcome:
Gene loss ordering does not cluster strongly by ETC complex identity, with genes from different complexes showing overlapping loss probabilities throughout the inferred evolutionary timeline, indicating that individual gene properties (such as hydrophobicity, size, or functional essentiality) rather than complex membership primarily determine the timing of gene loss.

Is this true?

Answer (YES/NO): NO